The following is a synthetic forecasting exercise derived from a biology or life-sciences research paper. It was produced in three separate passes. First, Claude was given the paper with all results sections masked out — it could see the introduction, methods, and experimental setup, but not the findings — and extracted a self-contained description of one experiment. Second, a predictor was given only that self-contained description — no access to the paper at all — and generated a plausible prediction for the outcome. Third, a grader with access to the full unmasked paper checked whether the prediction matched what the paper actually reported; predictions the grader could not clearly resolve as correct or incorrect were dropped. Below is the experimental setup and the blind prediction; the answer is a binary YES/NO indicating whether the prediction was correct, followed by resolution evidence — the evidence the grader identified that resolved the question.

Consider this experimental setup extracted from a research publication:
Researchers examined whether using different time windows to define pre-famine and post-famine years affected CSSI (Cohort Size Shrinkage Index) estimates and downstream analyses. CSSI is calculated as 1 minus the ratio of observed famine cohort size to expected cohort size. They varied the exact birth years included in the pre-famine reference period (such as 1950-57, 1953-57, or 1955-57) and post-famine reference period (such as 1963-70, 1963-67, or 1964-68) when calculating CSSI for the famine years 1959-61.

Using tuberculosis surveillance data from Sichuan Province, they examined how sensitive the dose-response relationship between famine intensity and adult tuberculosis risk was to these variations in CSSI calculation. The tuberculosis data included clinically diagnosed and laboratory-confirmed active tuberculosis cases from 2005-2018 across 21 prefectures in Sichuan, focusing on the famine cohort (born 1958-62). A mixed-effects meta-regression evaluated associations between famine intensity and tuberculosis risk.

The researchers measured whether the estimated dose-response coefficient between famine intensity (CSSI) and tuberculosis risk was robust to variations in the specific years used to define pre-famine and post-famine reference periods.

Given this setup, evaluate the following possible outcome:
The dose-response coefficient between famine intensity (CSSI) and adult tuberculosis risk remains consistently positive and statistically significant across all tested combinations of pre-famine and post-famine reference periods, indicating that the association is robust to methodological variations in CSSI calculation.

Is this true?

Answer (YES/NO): NO